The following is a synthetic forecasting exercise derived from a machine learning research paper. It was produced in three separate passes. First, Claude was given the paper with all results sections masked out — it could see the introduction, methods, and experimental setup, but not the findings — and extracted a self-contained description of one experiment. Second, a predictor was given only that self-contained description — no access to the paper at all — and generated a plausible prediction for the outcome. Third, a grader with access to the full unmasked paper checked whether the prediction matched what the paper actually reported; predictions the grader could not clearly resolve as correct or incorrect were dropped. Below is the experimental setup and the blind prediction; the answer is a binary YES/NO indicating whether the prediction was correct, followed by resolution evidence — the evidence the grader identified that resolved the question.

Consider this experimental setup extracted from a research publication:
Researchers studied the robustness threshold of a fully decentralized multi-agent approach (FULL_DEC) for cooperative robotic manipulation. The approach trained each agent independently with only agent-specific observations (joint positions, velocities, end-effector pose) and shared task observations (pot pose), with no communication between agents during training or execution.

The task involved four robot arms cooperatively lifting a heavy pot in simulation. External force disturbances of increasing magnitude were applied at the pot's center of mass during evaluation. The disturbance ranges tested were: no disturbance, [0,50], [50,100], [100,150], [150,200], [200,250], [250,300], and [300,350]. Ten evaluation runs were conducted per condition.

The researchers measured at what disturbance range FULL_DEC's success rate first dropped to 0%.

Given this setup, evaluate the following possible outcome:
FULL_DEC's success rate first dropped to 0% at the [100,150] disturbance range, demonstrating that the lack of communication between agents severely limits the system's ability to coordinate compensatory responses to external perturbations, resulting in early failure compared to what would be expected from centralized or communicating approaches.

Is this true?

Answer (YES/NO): NO